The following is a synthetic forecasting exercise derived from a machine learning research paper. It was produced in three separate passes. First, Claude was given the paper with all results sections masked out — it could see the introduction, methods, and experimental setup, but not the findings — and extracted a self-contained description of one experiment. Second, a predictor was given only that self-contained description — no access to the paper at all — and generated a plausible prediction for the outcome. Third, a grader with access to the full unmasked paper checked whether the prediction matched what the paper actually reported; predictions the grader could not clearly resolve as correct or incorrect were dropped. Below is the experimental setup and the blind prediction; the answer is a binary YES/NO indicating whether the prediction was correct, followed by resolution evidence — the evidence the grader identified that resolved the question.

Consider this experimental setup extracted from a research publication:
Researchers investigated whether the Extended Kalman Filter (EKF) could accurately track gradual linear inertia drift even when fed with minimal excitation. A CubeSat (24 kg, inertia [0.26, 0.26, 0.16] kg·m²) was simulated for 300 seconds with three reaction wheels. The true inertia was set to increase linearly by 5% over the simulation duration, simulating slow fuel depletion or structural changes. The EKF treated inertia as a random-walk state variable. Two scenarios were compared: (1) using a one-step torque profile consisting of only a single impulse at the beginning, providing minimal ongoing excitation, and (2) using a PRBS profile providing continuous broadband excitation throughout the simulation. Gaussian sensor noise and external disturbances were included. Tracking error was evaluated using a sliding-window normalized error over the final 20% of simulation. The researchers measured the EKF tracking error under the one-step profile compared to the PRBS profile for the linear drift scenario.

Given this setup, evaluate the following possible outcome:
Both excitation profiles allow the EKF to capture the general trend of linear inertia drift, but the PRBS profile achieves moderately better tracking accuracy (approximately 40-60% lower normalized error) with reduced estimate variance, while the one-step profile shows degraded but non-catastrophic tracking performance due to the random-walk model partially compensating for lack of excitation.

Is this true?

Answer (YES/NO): NO